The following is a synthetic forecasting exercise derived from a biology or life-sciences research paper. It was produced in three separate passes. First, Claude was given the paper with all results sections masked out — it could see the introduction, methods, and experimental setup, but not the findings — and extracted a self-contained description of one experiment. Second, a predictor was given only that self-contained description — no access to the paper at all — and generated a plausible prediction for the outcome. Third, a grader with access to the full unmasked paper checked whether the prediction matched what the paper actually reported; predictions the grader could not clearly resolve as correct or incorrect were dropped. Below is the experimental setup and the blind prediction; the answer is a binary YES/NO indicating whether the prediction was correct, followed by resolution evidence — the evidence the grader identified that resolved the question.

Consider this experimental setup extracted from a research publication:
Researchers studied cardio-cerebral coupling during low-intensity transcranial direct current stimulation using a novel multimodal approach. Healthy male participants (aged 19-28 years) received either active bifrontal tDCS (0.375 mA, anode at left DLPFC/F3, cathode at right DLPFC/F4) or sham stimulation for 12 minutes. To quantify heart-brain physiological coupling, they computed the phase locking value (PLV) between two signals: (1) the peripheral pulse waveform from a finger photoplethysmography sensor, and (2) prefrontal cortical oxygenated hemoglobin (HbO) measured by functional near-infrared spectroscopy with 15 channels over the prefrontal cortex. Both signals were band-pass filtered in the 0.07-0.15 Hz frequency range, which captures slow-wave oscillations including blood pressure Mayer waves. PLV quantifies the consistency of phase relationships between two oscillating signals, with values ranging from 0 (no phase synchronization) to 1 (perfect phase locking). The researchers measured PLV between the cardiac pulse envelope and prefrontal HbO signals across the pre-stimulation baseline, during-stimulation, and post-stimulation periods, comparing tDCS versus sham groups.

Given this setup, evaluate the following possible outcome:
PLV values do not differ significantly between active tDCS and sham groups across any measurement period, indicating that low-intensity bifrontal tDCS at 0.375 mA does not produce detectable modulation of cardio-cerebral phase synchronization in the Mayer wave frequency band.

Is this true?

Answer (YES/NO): YES